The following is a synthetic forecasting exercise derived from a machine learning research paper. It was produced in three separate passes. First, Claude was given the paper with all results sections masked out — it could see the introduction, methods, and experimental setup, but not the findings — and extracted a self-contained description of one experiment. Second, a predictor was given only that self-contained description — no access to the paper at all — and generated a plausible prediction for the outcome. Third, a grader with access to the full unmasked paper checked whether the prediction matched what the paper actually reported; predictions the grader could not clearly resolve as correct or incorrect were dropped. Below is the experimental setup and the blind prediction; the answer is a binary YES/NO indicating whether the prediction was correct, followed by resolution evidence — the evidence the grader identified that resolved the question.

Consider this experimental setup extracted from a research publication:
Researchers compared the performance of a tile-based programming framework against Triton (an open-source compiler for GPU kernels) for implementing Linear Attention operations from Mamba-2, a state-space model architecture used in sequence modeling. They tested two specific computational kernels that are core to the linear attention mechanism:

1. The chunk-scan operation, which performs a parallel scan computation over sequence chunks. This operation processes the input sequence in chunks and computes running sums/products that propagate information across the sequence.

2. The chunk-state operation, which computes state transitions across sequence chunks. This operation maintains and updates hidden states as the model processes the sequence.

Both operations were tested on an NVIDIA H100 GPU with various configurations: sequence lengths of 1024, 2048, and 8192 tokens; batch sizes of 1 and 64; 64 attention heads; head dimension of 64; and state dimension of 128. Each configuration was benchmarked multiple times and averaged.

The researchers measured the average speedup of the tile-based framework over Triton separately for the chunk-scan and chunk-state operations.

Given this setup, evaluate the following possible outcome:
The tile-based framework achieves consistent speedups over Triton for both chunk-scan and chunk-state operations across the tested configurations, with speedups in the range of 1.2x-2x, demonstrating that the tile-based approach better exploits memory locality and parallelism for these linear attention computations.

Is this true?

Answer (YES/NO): NO